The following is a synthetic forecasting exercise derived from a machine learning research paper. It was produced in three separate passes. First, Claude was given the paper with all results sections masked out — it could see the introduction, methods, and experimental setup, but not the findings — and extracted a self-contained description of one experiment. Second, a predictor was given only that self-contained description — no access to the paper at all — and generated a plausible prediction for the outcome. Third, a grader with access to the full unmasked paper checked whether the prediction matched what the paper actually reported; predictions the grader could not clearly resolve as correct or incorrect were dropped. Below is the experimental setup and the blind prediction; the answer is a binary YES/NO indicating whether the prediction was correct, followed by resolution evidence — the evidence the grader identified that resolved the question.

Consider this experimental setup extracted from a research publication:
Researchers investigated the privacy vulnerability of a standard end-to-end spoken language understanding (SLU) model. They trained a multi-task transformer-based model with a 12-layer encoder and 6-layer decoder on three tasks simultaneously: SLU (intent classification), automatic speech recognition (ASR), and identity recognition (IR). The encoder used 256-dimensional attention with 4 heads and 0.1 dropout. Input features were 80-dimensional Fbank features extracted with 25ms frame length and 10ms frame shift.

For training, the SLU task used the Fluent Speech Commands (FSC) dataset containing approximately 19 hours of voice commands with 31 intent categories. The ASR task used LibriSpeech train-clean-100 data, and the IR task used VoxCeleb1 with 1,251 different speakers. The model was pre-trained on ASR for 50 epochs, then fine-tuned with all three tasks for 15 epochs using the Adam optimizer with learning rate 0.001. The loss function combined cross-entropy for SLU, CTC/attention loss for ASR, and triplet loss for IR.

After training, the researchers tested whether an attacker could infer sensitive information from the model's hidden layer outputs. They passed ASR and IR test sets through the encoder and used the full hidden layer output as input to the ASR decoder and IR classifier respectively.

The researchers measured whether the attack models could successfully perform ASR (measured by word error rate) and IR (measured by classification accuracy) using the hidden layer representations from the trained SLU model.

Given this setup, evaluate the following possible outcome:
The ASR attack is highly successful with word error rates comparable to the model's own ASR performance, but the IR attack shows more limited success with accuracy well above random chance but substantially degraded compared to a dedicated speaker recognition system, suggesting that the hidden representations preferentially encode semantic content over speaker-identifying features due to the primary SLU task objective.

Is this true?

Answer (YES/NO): NO